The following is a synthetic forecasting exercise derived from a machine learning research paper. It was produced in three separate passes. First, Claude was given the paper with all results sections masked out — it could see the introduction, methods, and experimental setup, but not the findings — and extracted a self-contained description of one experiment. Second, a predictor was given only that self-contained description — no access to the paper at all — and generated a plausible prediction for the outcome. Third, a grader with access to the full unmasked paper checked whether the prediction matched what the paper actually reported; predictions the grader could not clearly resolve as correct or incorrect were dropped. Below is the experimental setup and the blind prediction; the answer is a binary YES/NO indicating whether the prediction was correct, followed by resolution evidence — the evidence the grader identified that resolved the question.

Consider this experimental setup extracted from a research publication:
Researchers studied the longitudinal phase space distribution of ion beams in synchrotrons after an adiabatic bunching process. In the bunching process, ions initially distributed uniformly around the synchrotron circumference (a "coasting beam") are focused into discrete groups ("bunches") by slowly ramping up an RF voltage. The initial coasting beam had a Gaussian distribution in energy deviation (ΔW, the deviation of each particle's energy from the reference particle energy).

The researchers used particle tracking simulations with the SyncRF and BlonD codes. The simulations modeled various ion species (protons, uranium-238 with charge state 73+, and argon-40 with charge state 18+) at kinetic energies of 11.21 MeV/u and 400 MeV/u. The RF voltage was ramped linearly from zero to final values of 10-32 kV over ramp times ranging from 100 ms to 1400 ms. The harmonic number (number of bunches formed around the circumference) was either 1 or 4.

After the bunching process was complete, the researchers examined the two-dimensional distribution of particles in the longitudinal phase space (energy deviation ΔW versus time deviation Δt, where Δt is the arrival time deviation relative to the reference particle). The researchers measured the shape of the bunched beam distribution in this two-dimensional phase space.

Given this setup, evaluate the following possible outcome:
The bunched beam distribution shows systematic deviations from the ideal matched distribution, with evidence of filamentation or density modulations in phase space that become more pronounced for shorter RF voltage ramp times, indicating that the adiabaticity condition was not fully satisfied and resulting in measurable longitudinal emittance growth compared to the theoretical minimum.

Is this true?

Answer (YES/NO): NO